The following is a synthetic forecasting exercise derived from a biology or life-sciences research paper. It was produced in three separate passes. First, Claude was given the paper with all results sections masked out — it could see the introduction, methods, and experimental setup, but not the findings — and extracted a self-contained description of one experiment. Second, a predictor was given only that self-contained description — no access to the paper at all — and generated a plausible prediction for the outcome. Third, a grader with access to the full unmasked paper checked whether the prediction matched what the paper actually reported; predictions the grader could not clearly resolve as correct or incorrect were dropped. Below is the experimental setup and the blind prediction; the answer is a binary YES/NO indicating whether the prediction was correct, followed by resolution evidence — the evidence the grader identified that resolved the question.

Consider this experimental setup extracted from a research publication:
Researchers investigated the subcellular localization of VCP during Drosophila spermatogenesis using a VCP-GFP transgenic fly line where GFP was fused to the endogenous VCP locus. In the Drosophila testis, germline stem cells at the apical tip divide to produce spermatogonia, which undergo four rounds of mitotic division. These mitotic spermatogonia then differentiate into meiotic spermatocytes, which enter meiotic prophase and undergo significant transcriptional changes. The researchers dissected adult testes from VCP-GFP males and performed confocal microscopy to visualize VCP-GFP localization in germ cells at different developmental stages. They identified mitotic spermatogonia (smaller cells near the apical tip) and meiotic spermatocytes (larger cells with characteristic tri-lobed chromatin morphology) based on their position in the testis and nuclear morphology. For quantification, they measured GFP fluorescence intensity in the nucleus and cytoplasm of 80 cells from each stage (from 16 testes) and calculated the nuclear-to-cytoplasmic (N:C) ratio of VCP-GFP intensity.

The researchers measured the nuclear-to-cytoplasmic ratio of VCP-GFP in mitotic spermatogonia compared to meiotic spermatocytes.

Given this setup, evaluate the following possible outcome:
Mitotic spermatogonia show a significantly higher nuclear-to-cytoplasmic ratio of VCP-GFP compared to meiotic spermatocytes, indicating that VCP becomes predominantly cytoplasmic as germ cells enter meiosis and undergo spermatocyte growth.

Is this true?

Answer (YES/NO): NO